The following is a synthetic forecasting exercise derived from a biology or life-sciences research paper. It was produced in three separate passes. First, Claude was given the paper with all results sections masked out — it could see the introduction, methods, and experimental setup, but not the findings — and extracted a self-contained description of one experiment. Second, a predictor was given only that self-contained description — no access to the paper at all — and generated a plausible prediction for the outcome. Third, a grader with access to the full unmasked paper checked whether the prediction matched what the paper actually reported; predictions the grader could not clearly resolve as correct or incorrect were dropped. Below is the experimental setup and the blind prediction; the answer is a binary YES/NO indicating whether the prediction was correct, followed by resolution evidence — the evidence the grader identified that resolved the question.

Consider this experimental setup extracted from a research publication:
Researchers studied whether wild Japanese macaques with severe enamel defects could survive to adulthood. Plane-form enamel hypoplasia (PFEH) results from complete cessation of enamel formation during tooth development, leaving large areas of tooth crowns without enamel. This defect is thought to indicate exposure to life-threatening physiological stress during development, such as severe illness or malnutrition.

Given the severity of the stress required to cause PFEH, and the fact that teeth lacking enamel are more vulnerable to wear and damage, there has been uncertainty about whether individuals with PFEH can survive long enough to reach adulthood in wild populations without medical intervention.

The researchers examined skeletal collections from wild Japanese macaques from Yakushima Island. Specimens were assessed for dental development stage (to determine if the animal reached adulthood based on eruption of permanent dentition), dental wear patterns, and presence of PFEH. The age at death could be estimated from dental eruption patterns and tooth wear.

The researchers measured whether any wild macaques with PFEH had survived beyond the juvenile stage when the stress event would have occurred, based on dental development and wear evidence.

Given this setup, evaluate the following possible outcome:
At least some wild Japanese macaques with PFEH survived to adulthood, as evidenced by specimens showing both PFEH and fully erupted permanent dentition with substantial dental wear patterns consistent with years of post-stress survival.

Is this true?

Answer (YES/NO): YES